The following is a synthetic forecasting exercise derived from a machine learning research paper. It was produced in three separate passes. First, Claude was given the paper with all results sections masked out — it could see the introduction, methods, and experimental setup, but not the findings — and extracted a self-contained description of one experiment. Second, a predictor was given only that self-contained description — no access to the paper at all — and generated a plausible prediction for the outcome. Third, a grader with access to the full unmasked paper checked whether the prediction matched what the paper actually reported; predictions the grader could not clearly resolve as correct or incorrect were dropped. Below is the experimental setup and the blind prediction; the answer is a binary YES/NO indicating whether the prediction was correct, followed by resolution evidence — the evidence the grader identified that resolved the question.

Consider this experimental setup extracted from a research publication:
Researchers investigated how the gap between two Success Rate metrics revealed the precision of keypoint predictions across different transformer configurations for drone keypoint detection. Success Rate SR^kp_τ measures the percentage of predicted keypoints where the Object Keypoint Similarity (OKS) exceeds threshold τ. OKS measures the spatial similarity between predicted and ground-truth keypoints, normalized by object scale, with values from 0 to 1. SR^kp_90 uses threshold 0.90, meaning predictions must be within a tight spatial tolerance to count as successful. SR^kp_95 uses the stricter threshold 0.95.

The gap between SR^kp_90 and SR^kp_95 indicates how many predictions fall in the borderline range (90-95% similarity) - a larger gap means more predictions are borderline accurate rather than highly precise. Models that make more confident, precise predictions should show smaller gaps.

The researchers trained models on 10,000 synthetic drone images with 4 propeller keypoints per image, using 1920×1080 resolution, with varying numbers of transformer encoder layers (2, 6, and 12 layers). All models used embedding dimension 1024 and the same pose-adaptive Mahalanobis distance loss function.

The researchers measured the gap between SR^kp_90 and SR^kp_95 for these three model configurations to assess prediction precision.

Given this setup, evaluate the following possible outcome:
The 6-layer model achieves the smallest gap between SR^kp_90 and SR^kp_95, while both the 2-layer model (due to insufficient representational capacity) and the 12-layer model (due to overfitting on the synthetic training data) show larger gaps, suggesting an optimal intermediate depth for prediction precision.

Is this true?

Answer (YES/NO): YES